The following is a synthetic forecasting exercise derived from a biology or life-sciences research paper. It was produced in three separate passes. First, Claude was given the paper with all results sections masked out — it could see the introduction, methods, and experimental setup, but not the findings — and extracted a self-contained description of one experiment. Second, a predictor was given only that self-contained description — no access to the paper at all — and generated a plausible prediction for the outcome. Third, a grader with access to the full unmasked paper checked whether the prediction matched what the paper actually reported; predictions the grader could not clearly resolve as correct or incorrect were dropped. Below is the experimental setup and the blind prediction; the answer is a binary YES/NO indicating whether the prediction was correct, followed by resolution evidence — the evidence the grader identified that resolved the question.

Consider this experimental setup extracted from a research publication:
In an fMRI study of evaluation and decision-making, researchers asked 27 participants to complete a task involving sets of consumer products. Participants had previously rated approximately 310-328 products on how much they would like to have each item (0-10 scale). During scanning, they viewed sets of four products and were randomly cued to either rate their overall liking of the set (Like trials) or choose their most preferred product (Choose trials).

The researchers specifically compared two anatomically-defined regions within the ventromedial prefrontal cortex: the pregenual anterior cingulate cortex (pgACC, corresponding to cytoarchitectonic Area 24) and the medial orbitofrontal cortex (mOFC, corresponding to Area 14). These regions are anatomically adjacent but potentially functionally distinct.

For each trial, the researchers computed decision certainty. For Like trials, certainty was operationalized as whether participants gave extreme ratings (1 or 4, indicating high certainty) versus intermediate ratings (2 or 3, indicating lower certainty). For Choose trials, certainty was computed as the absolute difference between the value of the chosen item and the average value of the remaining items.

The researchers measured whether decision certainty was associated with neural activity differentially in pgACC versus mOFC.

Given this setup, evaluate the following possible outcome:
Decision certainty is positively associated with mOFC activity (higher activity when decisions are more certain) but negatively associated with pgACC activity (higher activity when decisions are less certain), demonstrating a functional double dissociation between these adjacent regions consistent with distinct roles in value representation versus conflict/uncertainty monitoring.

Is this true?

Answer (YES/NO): NO